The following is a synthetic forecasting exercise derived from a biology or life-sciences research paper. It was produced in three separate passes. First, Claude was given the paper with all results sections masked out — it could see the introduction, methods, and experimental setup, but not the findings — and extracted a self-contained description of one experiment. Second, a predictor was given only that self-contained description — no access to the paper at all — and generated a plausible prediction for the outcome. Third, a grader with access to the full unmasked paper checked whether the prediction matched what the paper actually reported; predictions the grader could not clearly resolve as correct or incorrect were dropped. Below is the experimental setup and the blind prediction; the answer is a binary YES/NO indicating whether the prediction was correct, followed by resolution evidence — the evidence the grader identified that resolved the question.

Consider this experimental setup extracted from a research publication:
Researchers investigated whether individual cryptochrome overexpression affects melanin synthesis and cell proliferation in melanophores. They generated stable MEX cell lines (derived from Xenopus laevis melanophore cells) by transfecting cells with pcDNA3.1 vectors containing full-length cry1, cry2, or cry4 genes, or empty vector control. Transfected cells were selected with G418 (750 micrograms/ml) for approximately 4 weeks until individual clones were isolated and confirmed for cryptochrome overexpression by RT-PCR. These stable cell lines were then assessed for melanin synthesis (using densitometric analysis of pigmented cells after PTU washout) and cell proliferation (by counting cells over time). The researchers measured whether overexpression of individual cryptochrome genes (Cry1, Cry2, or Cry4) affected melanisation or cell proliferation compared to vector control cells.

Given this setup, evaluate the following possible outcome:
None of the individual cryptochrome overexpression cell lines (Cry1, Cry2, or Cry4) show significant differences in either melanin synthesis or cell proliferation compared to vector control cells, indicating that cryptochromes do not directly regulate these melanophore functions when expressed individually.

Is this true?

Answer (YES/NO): YES